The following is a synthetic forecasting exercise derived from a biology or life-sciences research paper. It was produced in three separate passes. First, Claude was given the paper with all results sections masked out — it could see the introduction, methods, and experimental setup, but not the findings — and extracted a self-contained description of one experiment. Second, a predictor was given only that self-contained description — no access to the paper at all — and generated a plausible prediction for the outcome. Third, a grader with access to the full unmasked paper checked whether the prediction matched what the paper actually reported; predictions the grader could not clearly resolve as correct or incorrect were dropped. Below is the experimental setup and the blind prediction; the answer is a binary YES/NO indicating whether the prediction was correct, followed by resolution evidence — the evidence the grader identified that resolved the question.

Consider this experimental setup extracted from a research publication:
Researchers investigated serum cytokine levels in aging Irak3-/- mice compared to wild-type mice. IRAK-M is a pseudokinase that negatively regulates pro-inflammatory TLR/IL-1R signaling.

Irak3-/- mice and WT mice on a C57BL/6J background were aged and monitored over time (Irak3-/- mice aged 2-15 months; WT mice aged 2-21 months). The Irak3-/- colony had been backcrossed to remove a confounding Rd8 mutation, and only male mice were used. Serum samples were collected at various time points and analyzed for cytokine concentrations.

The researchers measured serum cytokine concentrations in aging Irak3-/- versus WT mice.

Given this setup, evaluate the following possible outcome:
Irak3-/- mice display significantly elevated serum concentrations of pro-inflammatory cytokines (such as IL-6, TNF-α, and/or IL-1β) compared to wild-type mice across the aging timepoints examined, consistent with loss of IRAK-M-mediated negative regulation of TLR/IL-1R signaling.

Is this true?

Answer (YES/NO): NO